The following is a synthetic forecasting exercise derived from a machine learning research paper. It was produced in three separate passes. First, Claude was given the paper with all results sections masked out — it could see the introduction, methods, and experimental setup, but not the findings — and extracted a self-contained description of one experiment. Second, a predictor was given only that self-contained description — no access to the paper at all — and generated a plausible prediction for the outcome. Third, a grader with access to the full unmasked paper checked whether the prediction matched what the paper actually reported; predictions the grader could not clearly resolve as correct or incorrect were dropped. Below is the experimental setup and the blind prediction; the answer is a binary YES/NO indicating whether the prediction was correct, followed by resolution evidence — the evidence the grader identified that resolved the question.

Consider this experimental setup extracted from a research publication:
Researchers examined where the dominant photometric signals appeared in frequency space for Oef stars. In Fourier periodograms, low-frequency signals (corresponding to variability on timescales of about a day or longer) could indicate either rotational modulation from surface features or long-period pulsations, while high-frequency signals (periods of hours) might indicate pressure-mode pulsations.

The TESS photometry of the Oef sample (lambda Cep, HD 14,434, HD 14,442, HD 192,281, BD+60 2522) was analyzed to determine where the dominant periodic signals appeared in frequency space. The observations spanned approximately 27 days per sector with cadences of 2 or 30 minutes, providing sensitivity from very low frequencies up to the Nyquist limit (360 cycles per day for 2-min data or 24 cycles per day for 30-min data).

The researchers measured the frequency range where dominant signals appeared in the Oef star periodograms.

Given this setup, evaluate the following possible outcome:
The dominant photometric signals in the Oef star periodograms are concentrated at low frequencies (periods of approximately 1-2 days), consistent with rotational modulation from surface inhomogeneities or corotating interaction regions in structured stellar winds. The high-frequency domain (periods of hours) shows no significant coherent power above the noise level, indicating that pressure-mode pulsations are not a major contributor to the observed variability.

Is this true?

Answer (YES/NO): YES